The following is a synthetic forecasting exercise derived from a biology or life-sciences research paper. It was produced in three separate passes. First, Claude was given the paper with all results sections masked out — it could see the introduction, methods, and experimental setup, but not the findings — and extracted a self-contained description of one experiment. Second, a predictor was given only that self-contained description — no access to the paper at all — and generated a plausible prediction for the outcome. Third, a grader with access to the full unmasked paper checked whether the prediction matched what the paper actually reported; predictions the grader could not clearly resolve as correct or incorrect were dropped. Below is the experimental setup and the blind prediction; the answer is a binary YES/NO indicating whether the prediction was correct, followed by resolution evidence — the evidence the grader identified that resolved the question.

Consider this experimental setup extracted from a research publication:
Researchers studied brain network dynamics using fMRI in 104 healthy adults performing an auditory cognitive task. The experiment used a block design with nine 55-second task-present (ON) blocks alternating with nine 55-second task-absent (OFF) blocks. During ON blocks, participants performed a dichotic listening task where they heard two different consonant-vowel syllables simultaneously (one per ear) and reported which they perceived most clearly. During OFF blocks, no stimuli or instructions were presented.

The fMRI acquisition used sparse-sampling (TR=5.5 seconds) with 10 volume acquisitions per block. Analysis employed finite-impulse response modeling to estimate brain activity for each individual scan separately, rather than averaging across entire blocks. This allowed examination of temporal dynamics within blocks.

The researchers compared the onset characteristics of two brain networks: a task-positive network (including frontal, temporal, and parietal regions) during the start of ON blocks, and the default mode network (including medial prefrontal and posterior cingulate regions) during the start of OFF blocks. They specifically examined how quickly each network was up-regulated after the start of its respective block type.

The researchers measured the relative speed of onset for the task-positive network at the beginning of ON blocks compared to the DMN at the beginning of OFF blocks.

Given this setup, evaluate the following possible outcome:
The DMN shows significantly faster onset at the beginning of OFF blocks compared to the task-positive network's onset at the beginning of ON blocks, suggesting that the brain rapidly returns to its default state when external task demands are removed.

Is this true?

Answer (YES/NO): NO